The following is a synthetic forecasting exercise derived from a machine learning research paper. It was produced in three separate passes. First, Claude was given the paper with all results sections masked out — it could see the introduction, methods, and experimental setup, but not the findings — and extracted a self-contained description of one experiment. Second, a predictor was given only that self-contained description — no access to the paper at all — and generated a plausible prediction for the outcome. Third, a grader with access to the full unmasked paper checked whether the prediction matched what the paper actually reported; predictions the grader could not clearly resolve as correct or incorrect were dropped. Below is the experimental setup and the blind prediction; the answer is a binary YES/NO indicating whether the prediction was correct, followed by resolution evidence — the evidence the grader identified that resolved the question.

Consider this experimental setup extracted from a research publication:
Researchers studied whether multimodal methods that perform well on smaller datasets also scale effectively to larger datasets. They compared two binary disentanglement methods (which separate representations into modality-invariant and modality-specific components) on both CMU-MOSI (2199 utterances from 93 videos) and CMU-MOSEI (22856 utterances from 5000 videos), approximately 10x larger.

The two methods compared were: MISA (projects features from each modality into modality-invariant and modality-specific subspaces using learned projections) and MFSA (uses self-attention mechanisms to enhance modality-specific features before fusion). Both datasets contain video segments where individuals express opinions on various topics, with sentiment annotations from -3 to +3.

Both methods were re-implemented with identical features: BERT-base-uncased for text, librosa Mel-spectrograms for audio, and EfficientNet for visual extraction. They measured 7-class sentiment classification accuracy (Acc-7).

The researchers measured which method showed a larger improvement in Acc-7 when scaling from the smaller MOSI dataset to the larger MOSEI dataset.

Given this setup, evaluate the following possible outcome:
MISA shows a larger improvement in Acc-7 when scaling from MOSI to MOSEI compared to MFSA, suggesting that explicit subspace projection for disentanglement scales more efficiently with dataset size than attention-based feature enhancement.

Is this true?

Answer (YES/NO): NO